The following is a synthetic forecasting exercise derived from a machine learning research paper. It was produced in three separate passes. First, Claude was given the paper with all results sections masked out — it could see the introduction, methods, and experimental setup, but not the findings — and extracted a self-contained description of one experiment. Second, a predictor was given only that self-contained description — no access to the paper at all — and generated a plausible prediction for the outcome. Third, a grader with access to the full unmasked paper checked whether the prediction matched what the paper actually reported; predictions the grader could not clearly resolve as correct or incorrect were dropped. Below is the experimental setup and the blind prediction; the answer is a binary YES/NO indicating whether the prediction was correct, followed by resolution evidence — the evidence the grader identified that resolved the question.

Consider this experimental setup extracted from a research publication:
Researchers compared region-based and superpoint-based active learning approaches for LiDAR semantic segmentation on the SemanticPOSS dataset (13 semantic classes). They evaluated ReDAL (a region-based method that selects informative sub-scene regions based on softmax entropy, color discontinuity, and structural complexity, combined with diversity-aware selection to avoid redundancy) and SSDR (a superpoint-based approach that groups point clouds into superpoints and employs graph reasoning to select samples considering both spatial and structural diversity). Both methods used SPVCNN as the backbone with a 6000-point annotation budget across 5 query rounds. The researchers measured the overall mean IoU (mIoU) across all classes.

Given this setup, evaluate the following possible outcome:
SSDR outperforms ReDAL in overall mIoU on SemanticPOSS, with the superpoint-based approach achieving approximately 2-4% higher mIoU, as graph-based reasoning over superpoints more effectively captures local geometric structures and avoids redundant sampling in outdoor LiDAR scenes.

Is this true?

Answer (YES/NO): YES